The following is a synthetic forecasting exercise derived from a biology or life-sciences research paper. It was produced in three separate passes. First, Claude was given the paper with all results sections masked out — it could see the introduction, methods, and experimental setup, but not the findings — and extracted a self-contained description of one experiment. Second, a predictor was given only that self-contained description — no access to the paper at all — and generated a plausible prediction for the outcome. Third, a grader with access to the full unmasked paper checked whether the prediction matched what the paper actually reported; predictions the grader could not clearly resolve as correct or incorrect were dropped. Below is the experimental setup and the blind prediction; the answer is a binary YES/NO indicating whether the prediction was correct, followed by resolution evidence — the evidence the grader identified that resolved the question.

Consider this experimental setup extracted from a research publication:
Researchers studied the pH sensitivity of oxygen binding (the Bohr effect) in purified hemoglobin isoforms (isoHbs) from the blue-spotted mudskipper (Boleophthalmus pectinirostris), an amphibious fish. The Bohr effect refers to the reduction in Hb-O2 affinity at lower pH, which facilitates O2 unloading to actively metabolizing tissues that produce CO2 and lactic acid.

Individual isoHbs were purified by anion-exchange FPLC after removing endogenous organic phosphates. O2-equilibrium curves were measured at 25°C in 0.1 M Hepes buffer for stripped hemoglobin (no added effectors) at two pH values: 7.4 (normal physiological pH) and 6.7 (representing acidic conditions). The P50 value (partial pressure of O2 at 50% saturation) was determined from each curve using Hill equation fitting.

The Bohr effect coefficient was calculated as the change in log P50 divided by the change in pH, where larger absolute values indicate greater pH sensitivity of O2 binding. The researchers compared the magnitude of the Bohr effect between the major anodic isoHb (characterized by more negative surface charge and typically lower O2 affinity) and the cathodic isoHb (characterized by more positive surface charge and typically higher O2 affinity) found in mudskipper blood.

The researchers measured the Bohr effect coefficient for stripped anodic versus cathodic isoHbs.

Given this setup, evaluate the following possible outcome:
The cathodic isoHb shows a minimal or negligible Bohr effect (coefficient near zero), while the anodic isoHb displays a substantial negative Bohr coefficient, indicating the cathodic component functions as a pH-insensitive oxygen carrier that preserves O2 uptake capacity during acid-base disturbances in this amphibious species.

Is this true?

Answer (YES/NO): NO